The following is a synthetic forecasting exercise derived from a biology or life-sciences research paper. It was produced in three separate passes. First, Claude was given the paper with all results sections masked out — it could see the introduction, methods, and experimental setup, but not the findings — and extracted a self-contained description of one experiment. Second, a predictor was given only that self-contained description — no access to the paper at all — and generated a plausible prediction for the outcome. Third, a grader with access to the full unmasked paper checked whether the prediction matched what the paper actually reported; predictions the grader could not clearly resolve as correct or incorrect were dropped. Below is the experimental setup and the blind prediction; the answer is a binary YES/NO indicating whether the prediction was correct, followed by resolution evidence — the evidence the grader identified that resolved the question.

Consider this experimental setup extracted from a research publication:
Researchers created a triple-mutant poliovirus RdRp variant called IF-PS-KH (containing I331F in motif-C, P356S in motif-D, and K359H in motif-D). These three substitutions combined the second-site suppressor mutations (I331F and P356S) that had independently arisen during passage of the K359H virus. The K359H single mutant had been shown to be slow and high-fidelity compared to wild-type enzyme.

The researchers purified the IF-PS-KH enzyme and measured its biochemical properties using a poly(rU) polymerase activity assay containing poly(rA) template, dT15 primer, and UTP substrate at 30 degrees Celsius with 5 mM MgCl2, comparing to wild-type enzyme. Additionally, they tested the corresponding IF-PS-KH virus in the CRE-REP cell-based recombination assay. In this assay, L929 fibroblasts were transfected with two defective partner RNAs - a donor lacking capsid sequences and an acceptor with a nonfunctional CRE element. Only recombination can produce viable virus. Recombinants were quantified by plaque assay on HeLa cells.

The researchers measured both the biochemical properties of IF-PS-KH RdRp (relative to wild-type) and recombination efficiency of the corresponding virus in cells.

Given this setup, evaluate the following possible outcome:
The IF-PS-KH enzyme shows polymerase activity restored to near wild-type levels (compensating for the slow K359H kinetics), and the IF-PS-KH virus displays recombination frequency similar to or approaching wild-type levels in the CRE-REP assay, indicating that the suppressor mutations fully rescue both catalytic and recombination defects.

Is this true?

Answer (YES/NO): NO